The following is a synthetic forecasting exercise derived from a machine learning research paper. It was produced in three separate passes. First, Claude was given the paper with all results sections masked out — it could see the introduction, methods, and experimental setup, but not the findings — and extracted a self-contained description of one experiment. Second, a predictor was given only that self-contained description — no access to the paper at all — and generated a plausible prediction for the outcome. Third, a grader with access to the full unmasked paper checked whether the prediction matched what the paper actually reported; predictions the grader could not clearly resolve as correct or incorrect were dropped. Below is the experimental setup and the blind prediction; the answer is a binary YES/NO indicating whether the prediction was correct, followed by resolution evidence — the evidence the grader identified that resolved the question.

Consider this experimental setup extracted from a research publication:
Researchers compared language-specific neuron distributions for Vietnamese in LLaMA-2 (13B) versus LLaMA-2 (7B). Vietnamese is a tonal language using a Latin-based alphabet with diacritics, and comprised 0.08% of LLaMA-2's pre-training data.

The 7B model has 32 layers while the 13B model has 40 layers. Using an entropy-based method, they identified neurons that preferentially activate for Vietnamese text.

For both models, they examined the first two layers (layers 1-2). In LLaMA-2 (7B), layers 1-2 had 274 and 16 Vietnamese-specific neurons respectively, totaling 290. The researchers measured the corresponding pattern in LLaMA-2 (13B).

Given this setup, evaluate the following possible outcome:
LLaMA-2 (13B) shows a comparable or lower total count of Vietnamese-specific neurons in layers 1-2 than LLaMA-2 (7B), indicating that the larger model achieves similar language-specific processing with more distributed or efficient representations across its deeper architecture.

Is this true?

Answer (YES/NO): NO